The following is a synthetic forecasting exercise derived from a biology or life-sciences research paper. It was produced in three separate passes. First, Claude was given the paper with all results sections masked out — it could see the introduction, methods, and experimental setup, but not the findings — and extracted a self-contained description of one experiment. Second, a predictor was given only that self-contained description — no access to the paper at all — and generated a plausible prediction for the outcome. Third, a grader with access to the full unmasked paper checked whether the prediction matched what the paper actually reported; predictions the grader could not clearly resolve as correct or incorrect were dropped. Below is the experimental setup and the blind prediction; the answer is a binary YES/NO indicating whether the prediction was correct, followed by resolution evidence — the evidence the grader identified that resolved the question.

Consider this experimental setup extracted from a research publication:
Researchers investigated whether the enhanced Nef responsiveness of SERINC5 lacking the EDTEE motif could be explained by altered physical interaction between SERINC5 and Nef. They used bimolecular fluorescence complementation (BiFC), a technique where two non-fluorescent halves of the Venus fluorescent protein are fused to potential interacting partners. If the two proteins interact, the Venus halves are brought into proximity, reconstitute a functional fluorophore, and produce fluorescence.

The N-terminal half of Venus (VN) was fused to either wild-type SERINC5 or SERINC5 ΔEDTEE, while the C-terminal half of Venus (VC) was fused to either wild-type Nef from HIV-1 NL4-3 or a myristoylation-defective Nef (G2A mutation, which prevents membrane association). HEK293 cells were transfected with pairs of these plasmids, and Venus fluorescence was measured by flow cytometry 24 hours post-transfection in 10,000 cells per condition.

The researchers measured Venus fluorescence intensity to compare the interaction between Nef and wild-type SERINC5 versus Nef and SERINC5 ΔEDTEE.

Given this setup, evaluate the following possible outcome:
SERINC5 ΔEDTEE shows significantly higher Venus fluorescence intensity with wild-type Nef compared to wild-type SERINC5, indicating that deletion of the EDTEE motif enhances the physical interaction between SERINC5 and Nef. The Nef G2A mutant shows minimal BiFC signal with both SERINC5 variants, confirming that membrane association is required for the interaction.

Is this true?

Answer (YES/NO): NO